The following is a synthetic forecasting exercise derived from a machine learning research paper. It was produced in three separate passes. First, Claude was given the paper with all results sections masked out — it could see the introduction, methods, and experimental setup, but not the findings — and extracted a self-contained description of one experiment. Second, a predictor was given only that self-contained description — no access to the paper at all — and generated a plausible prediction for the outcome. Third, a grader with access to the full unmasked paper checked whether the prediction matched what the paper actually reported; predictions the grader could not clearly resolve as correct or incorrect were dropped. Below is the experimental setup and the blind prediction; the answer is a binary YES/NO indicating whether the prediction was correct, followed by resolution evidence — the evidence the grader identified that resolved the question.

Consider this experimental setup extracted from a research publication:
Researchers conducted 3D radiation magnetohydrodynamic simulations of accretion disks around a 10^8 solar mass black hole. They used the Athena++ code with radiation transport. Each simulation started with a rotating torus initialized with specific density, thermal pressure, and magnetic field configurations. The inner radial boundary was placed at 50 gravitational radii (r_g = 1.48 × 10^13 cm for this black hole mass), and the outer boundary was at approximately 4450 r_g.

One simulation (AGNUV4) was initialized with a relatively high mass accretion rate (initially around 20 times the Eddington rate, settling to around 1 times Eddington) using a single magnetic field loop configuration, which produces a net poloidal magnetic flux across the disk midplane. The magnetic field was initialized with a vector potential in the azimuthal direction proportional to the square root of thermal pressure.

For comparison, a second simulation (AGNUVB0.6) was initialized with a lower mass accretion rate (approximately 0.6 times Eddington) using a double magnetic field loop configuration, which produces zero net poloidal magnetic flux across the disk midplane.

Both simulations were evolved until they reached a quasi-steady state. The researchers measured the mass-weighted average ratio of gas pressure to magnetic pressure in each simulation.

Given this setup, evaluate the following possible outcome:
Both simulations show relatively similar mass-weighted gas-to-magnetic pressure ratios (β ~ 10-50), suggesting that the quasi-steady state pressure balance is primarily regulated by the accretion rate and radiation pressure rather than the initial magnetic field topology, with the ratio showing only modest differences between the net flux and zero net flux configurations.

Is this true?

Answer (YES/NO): NO